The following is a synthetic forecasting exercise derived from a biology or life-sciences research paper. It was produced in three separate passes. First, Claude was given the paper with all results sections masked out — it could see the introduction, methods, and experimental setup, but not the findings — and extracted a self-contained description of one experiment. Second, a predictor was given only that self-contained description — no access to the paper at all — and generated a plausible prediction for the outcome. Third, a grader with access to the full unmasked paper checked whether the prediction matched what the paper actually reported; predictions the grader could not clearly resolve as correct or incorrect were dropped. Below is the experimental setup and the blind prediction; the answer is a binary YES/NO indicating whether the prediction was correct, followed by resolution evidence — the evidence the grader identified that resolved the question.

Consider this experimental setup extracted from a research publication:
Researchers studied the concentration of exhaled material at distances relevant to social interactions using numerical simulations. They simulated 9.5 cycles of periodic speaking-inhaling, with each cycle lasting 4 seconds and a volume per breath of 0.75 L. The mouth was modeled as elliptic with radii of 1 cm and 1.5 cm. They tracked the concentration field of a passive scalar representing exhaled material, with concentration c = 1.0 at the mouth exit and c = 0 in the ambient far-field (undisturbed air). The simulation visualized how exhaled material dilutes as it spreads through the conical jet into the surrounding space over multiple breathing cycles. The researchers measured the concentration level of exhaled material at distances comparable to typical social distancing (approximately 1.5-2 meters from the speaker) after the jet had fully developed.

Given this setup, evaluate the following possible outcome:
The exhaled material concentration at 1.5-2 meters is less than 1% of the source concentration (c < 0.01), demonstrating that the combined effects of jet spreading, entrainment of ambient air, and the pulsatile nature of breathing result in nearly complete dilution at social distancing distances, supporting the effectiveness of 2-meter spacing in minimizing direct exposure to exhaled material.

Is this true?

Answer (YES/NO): NO